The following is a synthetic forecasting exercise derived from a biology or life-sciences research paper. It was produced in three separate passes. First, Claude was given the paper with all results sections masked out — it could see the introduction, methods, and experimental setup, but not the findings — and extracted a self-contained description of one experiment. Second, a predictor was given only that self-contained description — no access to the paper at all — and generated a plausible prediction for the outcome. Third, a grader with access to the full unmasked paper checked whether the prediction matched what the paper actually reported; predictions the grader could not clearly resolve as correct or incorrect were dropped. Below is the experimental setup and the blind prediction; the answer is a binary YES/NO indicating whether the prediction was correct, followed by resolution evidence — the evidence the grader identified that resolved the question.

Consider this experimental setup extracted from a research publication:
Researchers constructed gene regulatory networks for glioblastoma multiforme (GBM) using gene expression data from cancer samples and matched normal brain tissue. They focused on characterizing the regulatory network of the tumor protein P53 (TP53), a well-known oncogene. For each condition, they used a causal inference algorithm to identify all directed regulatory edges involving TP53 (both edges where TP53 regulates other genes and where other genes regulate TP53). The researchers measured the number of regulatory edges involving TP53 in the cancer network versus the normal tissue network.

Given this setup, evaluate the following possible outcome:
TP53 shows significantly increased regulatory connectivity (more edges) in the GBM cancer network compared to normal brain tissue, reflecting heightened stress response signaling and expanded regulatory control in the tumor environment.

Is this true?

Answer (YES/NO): YES